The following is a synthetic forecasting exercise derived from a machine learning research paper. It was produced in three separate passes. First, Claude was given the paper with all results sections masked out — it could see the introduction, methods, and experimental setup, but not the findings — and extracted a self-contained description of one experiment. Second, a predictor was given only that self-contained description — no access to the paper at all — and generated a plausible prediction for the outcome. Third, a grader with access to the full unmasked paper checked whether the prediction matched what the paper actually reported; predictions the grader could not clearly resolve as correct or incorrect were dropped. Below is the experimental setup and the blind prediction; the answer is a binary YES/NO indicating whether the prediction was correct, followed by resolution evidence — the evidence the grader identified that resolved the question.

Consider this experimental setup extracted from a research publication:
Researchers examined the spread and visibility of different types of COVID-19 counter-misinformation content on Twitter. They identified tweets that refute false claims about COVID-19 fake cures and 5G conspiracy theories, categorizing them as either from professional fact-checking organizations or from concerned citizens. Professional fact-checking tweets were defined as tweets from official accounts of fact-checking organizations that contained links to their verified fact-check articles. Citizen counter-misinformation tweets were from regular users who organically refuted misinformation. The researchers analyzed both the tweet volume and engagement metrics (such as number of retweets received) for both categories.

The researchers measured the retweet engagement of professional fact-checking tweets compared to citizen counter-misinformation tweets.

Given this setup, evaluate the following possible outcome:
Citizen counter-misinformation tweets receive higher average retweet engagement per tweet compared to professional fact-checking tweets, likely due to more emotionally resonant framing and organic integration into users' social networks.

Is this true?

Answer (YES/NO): YES